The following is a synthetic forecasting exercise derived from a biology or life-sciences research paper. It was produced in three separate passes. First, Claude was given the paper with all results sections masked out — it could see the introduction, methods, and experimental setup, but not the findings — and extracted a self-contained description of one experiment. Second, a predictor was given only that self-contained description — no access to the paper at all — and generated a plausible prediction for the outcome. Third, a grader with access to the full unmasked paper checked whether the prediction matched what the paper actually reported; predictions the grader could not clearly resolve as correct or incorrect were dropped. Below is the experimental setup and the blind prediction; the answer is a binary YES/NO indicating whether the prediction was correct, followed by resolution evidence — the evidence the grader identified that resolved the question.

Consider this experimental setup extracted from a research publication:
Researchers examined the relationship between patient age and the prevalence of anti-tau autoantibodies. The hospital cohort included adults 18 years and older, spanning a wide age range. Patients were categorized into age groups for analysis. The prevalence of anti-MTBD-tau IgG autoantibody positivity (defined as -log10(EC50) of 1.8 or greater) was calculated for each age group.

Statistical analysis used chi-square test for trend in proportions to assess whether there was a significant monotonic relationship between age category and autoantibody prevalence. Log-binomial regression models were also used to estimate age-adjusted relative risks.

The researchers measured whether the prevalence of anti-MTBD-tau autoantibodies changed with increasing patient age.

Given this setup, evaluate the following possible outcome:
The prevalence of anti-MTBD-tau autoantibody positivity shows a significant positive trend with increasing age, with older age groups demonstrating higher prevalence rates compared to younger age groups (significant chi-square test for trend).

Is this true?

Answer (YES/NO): YES